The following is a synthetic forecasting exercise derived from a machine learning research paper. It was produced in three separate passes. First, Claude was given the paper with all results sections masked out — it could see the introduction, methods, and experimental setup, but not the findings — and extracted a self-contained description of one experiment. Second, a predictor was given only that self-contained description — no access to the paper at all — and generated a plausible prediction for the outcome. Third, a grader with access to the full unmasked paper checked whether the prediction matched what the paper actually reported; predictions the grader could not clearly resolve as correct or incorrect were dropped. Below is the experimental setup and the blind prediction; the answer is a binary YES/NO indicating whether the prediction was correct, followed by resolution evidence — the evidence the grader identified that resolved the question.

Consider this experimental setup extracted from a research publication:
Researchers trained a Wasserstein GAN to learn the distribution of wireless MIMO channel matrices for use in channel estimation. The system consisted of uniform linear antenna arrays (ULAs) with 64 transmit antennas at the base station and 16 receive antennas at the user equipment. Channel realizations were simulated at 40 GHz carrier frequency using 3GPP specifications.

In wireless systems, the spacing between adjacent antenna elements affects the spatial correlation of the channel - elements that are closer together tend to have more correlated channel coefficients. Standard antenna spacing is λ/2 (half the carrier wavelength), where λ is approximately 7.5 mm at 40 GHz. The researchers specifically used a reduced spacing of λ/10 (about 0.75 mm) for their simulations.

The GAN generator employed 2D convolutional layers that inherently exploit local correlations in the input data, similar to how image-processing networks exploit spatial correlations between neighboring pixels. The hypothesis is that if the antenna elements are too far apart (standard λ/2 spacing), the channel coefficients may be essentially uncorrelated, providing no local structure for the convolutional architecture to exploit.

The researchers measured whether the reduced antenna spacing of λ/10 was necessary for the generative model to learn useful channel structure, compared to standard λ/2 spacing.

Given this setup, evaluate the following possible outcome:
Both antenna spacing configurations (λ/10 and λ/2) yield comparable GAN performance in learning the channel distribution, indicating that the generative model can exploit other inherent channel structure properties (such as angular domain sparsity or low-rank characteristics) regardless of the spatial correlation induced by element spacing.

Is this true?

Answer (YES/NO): NO